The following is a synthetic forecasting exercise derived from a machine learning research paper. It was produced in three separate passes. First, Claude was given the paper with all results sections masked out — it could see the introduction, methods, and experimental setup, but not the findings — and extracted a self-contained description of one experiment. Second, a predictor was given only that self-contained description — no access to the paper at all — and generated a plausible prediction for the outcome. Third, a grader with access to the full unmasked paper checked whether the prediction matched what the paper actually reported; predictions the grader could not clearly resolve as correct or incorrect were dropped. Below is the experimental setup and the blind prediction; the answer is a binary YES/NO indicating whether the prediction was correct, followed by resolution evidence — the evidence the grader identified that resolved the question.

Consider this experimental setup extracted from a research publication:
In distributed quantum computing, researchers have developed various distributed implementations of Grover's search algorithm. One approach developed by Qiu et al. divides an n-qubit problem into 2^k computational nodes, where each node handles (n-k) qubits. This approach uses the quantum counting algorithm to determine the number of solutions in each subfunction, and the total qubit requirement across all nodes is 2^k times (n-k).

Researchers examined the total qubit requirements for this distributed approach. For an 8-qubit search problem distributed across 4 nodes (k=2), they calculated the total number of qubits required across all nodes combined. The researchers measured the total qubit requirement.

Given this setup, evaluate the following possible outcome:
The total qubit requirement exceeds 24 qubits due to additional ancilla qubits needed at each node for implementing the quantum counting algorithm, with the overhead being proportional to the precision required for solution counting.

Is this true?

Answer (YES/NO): NO